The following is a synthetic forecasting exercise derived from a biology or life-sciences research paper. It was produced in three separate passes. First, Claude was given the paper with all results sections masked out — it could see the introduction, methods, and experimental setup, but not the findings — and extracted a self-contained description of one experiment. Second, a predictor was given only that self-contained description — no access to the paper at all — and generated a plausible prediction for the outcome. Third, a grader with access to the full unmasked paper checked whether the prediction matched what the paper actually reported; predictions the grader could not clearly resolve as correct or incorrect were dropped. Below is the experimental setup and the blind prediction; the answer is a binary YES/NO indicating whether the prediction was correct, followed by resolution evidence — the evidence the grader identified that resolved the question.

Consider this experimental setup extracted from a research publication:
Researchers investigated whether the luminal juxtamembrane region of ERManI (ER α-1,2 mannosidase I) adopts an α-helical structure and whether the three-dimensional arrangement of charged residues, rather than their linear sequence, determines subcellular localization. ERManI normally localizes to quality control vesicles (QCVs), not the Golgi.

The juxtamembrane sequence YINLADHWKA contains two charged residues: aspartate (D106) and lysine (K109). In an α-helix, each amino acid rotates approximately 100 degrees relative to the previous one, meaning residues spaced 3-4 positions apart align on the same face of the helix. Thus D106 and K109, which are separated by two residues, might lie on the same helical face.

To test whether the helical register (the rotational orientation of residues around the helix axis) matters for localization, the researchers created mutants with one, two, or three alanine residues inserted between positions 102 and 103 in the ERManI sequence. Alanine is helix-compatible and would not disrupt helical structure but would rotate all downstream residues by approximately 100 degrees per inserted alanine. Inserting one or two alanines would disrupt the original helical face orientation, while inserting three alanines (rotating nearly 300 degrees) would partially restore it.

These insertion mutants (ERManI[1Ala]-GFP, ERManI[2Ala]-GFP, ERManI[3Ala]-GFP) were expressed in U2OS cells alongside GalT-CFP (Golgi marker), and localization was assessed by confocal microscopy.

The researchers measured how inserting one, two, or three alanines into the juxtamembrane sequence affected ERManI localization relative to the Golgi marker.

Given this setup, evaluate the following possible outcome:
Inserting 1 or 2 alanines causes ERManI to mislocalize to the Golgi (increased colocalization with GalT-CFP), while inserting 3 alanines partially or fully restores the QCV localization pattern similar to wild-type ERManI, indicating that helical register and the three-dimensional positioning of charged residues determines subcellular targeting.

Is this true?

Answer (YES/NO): YES